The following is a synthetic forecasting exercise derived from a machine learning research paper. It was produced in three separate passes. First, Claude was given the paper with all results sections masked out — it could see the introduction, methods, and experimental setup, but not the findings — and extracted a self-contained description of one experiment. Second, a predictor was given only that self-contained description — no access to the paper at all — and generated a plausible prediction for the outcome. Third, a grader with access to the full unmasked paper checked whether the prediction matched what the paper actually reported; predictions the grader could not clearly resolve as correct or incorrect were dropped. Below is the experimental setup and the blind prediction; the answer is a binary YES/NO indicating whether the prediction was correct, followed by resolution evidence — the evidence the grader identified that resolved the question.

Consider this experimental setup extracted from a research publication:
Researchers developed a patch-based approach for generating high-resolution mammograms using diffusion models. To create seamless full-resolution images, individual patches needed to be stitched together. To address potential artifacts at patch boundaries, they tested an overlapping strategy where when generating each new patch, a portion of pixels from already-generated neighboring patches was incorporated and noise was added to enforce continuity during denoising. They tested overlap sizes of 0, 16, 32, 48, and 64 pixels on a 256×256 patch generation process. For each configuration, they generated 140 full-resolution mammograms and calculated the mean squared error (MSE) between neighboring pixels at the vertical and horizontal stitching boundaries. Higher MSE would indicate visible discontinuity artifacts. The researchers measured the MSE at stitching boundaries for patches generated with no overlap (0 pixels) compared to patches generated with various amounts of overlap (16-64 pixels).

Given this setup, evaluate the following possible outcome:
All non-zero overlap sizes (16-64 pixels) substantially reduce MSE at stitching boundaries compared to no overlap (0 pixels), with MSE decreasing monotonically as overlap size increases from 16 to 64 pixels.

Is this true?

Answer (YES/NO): NO